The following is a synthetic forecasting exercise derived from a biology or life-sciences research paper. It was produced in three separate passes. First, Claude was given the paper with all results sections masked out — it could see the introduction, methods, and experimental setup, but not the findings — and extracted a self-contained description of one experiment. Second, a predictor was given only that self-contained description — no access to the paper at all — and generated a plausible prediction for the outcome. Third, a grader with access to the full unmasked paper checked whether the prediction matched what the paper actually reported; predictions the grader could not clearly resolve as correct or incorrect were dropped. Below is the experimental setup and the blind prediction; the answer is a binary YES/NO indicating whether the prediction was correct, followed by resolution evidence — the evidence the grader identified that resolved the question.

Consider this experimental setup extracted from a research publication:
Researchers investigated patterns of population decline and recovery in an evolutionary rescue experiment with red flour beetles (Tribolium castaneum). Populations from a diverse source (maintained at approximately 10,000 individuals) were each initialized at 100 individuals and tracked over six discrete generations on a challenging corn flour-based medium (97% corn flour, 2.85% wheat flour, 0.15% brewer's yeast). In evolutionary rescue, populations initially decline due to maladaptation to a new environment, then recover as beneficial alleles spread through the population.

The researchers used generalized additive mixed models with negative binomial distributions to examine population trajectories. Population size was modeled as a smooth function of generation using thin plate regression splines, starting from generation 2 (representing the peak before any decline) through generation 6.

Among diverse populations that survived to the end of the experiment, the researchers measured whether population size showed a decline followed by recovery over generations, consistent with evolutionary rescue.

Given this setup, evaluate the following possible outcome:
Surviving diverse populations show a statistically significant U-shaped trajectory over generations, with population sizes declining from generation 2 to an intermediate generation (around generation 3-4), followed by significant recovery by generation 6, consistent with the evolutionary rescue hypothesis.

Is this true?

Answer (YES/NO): NO